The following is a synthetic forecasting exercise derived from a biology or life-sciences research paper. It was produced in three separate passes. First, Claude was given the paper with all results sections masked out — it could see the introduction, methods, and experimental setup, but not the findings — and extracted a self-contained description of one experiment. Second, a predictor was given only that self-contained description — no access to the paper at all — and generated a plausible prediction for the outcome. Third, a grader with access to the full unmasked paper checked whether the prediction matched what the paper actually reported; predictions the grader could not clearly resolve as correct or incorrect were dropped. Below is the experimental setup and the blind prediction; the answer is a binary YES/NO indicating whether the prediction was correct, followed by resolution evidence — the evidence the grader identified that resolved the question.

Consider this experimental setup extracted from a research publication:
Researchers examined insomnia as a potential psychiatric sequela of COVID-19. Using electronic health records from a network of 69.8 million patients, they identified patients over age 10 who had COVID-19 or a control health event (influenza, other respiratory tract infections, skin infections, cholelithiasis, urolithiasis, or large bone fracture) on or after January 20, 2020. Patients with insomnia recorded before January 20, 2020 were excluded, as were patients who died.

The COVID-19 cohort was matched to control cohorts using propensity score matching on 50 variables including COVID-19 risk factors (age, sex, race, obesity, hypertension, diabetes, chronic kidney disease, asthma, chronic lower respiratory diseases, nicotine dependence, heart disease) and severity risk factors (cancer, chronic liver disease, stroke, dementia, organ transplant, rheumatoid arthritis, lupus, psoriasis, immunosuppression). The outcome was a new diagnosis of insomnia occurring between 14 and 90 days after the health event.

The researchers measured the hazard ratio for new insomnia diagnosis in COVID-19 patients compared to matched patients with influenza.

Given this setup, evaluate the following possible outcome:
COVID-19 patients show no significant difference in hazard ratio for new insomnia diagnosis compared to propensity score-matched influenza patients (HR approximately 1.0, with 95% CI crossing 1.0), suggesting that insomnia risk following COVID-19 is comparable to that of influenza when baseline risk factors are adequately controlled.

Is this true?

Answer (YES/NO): NO